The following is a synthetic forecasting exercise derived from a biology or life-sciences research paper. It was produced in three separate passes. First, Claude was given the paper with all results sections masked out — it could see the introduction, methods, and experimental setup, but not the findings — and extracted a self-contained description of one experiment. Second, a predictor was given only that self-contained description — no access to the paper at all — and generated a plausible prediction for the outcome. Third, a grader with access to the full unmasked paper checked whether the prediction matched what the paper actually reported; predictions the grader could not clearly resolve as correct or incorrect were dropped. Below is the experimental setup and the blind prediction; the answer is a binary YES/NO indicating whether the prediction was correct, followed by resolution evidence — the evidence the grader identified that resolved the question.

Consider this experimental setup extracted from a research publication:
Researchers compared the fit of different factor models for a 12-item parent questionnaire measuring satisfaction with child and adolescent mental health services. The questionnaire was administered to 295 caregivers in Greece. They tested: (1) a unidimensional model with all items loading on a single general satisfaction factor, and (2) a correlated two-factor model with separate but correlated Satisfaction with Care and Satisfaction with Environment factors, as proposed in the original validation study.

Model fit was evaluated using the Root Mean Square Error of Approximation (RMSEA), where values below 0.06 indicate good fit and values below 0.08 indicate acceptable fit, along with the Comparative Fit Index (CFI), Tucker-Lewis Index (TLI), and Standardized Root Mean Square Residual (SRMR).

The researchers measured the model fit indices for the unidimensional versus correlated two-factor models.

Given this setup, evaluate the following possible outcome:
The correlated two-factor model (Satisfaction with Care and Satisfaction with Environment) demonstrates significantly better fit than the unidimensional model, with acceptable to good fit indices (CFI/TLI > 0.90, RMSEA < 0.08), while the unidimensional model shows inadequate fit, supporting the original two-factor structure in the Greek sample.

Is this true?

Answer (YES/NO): NO